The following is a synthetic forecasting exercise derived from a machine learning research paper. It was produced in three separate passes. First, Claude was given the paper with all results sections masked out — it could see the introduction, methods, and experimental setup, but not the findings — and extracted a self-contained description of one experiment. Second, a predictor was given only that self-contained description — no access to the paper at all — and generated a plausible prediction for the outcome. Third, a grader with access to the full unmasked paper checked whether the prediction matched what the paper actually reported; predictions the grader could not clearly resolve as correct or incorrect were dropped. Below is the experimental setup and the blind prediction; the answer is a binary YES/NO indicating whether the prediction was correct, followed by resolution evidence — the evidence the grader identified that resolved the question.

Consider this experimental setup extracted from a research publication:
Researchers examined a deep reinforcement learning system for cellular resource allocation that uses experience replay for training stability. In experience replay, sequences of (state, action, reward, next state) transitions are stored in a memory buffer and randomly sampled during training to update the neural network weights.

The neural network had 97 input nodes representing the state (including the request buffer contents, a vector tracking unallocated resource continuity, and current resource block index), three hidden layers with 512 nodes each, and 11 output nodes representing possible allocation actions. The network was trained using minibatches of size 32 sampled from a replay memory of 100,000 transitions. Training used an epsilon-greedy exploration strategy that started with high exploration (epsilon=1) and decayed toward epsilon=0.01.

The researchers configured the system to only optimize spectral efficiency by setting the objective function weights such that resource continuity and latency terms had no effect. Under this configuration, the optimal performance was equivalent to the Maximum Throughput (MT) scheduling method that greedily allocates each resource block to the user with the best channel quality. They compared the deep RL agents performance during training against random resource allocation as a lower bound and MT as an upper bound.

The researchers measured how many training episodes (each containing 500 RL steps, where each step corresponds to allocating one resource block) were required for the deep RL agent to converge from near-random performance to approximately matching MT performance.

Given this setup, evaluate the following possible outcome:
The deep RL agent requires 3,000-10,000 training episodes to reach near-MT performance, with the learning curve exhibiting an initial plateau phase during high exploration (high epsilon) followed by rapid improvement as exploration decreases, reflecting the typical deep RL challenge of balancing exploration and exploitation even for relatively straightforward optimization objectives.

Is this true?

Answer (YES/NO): NO